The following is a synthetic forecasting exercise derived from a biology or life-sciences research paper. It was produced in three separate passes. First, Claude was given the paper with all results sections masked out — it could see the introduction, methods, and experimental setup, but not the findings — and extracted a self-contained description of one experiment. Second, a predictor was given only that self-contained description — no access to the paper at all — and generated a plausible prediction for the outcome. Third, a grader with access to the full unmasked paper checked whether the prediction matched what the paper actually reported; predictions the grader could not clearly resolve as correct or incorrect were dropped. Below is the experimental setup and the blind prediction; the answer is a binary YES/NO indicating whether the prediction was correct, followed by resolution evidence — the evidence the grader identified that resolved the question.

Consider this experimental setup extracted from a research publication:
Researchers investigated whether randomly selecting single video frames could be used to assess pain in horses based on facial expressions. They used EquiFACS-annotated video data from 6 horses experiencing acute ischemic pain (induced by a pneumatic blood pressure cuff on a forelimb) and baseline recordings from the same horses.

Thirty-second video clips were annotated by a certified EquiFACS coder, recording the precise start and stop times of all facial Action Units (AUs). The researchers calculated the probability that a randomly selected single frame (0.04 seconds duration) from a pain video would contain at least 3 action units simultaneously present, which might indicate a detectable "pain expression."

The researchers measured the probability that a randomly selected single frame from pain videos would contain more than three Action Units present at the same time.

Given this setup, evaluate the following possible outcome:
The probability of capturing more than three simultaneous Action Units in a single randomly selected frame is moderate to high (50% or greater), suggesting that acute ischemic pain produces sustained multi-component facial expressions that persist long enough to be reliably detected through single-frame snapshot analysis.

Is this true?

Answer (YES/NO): NO